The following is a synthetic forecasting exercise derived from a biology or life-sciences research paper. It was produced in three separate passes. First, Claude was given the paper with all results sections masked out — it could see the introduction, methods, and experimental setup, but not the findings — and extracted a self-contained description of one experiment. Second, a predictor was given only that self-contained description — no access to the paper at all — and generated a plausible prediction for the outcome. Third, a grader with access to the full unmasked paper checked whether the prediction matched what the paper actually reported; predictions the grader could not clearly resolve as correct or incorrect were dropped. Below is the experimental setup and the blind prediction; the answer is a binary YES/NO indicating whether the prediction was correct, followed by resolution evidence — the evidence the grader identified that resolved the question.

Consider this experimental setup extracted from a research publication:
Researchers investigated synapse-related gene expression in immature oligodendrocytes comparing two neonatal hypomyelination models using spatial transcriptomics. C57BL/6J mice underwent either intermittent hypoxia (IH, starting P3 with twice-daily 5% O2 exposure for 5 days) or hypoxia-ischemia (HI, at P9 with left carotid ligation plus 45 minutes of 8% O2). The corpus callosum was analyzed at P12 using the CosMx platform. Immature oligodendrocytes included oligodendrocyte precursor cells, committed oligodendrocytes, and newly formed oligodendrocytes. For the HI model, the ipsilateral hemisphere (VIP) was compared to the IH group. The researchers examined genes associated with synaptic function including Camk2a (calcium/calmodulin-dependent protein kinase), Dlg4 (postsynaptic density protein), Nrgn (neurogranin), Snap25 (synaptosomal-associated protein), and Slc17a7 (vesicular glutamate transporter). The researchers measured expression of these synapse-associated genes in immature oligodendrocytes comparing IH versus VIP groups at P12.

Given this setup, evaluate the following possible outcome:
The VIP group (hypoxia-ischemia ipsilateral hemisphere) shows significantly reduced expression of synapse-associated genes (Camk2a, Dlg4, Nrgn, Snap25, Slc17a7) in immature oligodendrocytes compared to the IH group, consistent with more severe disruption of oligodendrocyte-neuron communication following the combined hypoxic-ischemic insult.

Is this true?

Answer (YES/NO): YES